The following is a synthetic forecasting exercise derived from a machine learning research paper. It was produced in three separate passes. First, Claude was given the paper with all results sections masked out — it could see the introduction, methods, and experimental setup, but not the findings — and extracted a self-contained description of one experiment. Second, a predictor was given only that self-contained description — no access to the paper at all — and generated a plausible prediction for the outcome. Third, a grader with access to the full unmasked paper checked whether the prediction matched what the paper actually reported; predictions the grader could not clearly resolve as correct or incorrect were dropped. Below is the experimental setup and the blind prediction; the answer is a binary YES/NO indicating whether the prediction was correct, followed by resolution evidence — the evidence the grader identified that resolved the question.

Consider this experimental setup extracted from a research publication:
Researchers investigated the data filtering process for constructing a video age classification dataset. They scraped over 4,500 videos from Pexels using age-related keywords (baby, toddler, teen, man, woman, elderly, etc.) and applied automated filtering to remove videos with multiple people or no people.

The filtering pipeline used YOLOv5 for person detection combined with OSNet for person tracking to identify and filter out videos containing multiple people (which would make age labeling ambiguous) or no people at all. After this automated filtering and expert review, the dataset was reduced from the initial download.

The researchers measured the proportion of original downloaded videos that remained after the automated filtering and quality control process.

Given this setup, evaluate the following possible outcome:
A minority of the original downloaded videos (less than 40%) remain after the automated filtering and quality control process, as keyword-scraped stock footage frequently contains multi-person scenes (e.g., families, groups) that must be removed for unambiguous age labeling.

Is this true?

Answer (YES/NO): YES